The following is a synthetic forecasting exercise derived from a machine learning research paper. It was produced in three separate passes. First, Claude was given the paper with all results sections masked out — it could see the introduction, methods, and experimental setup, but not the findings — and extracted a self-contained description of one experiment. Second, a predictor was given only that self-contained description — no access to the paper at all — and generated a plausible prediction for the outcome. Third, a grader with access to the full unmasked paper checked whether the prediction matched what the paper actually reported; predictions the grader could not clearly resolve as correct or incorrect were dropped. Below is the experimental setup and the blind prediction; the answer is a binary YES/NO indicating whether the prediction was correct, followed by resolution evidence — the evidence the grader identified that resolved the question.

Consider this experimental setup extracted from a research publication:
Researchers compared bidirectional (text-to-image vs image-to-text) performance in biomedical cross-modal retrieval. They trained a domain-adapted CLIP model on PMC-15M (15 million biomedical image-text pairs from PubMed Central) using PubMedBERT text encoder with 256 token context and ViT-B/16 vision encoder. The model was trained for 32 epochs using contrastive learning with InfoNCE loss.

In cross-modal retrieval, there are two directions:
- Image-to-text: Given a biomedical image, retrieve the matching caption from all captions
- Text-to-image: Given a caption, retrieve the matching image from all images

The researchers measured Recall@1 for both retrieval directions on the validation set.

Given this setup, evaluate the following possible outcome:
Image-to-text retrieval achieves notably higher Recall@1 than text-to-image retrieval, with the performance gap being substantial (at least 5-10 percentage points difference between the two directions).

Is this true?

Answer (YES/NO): NO